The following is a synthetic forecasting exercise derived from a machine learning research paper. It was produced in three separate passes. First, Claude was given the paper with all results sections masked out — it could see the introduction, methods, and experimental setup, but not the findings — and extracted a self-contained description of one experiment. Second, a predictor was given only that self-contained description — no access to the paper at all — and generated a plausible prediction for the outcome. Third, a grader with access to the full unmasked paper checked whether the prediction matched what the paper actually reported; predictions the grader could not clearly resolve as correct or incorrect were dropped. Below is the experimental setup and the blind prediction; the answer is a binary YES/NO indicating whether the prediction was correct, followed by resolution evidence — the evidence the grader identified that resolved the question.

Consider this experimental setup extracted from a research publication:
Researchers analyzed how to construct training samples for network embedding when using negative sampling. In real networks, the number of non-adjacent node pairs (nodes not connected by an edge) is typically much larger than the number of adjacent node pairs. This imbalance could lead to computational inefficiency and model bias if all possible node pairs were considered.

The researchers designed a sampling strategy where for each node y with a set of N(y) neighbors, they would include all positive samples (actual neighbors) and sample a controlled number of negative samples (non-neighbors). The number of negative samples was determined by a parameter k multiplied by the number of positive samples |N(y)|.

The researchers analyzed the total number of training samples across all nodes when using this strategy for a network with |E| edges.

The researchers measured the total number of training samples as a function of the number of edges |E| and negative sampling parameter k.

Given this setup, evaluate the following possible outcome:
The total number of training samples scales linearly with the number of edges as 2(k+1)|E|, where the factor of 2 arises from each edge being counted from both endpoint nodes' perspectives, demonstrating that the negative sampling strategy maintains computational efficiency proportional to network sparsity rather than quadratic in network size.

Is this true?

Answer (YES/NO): YES